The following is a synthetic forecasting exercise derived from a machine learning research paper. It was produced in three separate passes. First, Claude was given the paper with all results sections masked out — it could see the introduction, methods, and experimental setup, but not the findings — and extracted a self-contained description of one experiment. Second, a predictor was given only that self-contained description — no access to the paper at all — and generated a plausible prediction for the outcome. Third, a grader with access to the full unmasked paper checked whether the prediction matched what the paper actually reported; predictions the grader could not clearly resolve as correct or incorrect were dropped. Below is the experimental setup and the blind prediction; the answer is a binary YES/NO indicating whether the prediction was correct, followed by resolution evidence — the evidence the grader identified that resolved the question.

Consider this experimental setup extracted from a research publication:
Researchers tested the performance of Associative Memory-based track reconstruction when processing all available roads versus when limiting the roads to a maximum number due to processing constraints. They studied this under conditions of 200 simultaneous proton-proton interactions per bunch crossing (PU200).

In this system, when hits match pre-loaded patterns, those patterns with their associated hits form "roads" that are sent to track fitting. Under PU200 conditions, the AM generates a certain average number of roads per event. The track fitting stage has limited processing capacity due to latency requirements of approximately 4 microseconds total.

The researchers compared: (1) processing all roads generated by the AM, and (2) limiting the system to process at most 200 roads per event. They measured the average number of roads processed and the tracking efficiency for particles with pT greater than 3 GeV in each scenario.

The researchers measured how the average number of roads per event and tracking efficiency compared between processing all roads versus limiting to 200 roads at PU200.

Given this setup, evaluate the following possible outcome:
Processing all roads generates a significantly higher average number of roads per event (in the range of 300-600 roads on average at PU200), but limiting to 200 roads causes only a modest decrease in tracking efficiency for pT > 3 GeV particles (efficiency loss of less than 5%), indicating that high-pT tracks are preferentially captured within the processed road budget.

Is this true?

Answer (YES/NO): NO